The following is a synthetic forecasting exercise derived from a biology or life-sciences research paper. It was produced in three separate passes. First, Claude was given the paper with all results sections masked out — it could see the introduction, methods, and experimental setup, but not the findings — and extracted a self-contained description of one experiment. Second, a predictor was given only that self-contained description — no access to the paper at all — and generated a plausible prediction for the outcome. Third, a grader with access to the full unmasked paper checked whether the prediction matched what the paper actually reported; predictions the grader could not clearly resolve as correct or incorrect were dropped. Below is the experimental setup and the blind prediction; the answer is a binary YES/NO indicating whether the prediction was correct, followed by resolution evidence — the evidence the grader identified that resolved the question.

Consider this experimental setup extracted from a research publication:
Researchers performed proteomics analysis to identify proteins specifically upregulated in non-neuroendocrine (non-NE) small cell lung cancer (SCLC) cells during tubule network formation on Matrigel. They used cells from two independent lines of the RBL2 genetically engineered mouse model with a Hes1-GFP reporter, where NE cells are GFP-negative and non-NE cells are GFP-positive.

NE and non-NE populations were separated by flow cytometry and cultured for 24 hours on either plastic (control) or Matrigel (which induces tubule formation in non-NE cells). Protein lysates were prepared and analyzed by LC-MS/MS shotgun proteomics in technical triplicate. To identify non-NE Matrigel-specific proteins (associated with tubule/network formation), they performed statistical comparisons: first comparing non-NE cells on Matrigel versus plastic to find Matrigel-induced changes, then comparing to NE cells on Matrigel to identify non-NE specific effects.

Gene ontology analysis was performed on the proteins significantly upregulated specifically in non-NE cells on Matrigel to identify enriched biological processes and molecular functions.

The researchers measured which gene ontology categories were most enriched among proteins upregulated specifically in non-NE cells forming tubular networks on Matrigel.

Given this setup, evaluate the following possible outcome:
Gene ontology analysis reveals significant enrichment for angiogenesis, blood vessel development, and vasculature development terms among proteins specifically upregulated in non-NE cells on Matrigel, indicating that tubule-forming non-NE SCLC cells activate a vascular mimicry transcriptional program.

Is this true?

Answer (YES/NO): NO